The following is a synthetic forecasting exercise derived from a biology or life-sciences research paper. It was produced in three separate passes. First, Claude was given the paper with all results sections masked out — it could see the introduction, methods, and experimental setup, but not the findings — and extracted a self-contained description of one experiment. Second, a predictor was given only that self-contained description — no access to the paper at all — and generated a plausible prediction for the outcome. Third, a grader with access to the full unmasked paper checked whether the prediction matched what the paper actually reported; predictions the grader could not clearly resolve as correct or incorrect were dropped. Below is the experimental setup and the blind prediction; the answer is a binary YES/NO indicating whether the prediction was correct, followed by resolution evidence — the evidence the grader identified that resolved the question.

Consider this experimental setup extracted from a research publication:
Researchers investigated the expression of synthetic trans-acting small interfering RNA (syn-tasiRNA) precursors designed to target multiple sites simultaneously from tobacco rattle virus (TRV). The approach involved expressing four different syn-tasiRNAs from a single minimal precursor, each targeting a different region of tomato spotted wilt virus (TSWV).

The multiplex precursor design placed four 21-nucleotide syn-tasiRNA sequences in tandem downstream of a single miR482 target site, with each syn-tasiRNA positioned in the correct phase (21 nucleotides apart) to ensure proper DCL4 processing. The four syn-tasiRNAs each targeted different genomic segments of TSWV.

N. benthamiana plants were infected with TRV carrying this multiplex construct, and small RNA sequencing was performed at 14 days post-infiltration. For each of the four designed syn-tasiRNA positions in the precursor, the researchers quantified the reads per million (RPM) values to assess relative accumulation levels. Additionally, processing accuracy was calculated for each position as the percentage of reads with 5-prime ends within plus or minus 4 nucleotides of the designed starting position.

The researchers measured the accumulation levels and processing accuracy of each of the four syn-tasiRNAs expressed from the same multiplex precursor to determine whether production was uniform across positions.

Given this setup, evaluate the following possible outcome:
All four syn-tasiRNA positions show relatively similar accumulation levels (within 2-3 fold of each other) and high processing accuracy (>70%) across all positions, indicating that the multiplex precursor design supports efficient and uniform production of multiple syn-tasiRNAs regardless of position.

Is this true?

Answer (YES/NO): NO